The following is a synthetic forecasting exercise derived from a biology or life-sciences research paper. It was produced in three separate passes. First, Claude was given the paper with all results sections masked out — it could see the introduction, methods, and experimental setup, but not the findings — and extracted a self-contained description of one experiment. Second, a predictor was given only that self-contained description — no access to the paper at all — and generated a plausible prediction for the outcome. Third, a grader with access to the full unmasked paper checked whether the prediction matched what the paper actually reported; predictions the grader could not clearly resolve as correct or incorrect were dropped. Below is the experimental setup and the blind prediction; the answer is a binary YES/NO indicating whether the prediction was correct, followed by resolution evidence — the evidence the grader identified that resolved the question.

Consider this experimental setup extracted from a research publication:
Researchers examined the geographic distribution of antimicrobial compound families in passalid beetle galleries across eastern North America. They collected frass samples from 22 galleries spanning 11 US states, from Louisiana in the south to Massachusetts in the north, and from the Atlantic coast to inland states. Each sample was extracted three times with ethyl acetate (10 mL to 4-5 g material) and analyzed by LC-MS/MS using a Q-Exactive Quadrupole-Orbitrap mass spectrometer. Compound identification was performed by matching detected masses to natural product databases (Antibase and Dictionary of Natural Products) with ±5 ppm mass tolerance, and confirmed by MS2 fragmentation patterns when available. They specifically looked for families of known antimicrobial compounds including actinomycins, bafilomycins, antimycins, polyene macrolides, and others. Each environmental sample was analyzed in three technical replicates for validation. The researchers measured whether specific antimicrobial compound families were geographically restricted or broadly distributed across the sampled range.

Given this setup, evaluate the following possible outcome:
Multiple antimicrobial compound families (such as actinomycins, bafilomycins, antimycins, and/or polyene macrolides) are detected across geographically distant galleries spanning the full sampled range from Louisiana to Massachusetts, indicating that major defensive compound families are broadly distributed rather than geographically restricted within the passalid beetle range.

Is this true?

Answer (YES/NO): YES